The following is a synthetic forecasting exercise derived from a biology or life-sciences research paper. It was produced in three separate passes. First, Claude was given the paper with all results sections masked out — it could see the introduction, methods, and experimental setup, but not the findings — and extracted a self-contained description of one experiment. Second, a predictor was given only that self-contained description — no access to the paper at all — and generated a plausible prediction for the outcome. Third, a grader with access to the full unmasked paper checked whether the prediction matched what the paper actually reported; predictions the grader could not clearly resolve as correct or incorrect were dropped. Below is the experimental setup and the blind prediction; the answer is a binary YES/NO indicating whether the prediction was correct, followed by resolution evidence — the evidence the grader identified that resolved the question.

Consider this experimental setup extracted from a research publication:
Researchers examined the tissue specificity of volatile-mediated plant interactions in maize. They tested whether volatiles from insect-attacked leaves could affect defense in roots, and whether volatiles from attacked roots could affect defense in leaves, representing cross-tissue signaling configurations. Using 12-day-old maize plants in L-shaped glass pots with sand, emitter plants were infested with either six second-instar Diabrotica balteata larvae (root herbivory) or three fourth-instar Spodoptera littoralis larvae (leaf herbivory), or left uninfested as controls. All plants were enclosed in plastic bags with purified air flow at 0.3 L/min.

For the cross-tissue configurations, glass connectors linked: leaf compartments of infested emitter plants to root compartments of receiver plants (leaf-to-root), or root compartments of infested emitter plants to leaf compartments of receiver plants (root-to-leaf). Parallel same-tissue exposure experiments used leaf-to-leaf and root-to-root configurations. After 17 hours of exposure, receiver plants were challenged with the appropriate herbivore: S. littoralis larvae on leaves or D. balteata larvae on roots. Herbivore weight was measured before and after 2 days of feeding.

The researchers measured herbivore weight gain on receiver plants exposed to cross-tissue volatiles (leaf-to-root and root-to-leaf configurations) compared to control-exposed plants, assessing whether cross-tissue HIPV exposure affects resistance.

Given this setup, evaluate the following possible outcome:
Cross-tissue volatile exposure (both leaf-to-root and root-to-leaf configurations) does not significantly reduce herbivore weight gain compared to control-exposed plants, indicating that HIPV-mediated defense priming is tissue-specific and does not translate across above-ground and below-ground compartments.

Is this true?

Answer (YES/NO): YES